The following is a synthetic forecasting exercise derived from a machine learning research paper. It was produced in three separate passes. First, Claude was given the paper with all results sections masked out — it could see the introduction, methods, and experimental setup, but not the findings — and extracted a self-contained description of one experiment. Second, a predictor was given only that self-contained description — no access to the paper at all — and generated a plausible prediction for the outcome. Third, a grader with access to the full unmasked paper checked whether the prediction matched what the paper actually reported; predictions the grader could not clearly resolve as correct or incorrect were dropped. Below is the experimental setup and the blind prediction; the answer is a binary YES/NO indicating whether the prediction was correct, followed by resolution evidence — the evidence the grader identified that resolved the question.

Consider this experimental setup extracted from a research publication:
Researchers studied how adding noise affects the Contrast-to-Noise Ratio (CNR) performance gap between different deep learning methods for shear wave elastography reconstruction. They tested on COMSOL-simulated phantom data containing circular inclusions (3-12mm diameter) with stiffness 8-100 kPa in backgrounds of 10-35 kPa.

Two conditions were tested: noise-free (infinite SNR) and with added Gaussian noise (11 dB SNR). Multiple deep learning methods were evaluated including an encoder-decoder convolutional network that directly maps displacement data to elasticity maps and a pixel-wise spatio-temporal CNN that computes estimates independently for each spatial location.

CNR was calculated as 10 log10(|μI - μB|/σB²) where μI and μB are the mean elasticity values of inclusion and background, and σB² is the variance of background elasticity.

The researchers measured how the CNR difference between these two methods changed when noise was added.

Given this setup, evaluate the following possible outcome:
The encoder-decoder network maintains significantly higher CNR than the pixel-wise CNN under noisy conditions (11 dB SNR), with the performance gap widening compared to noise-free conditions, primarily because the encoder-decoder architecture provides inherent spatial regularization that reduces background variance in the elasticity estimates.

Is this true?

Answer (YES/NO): NO